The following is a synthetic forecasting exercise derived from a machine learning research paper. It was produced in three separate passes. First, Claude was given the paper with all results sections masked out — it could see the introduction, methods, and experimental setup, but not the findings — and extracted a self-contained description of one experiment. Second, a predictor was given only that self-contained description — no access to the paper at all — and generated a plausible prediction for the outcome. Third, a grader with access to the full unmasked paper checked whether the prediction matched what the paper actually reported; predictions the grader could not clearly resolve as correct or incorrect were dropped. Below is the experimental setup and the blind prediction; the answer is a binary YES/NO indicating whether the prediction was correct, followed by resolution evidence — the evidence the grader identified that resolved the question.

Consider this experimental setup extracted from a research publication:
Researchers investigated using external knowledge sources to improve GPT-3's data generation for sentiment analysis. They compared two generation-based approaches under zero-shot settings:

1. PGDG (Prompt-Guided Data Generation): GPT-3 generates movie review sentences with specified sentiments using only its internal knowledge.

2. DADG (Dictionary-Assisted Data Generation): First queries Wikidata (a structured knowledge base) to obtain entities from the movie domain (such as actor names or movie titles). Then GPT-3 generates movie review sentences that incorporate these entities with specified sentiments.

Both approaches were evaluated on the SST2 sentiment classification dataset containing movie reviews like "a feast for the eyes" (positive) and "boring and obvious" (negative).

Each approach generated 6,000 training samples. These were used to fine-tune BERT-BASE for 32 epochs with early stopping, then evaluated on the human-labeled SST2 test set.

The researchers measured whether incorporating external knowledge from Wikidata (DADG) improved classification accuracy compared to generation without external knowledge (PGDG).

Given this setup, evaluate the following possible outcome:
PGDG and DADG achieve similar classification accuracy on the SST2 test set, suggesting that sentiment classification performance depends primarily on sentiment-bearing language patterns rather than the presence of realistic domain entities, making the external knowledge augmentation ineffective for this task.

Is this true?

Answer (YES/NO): NO